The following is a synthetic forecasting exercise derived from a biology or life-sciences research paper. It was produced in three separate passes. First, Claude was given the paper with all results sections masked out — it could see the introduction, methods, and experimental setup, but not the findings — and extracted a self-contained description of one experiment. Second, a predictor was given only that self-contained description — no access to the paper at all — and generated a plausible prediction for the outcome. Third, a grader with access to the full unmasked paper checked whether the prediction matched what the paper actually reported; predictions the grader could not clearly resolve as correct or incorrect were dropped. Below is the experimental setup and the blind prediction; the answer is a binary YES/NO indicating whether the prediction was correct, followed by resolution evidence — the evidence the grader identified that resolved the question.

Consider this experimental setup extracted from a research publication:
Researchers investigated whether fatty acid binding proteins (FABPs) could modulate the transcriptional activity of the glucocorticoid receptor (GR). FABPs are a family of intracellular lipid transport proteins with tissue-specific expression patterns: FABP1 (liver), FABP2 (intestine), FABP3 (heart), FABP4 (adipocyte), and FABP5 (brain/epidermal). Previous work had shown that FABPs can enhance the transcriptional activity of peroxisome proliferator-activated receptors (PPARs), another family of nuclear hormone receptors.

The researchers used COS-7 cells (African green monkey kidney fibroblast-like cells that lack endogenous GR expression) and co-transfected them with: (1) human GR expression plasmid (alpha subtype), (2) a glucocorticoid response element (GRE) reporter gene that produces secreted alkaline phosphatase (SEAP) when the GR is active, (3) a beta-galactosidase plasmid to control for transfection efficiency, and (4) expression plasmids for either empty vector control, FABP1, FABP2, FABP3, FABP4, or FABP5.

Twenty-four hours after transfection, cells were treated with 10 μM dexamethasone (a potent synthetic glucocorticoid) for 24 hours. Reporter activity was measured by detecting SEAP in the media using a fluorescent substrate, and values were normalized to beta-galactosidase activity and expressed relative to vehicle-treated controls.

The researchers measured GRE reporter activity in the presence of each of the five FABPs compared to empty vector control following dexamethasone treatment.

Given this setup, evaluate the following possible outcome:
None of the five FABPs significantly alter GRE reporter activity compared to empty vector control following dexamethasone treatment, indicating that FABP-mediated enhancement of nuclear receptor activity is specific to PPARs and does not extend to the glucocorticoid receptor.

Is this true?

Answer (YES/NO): NO